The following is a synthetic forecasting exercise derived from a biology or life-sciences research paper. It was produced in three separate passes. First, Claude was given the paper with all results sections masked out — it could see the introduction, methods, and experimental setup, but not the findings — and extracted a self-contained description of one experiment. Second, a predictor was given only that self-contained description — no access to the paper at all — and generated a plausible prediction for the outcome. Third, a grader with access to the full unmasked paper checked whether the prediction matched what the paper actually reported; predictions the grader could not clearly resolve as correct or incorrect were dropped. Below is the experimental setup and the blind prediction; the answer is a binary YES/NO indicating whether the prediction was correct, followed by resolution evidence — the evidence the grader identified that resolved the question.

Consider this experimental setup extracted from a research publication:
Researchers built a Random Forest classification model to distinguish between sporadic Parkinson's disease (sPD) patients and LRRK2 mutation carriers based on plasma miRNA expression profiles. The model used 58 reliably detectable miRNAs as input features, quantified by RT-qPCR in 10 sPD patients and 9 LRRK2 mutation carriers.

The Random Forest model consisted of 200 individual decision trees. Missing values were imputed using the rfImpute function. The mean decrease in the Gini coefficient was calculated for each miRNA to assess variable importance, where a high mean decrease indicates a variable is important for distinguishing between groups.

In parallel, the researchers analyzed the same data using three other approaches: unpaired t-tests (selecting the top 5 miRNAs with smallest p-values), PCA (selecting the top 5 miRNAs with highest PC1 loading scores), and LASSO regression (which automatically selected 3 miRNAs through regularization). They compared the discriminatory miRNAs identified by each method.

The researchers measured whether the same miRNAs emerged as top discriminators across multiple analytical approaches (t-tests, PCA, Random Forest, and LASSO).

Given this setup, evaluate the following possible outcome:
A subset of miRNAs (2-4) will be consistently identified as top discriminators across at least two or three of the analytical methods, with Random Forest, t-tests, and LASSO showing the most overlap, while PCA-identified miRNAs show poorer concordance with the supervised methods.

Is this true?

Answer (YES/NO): YES